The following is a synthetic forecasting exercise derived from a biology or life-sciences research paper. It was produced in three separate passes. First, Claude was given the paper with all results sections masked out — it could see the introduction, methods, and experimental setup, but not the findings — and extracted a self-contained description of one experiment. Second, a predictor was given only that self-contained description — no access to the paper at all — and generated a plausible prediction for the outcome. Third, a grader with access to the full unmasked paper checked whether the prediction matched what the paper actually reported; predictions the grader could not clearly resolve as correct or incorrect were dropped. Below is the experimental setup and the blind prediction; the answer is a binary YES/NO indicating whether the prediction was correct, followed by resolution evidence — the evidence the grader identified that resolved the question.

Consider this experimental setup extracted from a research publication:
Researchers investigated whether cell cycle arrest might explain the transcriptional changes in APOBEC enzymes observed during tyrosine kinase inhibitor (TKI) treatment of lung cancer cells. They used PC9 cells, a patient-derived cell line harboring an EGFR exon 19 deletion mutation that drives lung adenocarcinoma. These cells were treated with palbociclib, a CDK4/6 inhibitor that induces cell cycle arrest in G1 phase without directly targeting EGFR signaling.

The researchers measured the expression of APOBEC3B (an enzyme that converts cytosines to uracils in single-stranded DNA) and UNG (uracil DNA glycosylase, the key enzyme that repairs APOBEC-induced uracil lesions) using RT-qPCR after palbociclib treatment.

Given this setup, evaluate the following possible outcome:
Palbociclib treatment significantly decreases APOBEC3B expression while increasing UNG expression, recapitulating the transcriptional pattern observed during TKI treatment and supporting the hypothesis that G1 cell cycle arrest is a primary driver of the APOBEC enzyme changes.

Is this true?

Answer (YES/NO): NO